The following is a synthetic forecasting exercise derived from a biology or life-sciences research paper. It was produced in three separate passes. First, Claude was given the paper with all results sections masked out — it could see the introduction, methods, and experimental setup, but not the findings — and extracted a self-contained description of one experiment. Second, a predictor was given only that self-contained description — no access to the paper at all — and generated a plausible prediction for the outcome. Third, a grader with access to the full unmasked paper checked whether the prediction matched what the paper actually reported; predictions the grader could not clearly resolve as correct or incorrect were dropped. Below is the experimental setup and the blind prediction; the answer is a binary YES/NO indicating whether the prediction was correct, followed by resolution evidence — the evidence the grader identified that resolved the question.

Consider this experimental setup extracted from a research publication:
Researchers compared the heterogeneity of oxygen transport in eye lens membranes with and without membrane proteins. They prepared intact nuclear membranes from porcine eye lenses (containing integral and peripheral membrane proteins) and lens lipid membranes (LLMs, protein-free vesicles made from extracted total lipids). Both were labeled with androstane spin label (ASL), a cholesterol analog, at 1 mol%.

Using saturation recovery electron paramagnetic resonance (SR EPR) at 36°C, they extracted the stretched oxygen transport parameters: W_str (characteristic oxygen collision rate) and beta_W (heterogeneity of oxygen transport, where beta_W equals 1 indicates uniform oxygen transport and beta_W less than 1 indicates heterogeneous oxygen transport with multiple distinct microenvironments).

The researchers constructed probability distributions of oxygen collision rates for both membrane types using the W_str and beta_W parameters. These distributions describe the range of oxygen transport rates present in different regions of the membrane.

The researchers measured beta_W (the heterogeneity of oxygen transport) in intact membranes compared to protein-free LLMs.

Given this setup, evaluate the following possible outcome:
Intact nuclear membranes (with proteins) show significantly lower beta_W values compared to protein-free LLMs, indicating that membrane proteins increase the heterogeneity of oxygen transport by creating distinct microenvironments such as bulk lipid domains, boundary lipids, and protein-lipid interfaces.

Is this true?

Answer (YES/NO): YES